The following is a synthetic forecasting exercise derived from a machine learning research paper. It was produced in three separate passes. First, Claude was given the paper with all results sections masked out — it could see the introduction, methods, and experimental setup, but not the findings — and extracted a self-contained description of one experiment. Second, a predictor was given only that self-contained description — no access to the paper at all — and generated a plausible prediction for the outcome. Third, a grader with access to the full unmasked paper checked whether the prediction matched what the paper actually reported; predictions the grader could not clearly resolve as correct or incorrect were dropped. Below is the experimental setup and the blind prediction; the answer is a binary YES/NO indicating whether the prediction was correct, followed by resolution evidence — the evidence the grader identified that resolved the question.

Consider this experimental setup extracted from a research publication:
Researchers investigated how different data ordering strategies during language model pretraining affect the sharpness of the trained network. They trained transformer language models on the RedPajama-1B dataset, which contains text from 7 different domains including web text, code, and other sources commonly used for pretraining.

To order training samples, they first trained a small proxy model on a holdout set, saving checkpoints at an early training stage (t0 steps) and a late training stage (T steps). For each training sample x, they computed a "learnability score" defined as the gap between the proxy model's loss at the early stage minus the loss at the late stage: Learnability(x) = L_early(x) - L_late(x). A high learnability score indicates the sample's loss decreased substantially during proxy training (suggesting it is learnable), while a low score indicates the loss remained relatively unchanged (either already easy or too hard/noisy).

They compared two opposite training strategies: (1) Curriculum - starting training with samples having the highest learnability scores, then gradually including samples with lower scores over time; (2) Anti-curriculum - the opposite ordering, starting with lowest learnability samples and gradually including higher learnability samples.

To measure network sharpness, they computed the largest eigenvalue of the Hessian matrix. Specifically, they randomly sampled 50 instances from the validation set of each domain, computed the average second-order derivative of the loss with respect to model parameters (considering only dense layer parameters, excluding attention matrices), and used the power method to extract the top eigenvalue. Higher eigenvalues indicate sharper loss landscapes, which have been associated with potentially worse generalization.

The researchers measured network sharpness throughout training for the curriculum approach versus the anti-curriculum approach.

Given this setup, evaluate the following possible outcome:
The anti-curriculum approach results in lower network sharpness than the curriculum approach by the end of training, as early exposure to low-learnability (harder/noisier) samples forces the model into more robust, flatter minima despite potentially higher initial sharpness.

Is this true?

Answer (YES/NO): NO